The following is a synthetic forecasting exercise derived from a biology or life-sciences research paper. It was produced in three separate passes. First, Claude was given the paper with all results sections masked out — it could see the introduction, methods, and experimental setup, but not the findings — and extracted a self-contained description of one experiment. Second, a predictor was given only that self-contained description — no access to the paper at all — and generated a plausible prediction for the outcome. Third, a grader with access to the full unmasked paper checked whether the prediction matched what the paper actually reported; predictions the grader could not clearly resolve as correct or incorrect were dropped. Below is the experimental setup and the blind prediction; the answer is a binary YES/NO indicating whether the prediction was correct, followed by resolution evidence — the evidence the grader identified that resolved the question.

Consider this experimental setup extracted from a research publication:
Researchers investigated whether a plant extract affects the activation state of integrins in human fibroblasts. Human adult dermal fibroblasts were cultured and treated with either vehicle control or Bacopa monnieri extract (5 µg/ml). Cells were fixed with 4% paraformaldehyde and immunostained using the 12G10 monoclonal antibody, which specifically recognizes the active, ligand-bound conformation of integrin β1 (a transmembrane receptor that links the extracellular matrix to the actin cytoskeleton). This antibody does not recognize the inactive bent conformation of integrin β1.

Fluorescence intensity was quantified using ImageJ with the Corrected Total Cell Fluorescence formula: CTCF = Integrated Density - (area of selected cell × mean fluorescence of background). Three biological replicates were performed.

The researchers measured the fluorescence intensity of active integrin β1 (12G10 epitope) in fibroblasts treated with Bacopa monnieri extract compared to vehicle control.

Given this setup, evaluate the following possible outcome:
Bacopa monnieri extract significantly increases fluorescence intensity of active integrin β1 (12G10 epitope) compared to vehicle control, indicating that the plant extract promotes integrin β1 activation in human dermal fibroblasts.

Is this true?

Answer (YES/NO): YES